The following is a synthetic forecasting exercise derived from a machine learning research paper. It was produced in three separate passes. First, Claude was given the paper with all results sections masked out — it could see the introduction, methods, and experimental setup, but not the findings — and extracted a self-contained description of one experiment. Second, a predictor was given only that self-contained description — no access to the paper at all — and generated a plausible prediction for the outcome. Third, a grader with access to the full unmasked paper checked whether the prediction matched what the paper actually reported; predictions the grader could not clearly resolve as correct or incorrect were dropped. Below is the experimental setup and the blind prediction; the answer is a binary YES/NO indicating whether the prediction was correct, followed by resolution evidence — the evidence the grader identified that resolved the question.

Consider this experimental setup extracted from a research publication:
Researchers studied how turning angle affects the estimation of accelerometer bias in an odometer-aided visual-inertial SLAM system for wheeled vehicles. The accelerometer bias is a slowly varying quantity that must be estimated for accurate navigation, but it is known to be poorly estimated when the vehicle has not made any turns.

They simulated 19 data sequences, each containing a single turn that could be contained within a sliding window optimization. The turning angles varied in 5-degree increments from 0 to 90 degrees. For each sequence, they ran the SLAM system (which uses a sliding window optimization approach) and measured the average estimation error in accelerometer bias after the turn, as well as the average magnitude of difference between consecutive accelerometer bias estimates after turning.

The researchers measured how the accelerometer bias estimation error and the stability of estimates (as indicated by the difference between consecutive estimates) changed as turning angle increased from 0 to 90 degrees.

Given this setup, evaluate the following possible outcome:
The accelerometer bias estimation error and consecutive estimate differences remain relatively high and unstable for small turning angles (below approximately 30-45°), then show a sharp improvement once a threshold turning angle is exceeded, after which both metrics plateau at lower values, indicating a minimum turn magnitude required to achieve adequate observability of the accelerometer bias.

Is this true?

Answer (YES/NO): NO